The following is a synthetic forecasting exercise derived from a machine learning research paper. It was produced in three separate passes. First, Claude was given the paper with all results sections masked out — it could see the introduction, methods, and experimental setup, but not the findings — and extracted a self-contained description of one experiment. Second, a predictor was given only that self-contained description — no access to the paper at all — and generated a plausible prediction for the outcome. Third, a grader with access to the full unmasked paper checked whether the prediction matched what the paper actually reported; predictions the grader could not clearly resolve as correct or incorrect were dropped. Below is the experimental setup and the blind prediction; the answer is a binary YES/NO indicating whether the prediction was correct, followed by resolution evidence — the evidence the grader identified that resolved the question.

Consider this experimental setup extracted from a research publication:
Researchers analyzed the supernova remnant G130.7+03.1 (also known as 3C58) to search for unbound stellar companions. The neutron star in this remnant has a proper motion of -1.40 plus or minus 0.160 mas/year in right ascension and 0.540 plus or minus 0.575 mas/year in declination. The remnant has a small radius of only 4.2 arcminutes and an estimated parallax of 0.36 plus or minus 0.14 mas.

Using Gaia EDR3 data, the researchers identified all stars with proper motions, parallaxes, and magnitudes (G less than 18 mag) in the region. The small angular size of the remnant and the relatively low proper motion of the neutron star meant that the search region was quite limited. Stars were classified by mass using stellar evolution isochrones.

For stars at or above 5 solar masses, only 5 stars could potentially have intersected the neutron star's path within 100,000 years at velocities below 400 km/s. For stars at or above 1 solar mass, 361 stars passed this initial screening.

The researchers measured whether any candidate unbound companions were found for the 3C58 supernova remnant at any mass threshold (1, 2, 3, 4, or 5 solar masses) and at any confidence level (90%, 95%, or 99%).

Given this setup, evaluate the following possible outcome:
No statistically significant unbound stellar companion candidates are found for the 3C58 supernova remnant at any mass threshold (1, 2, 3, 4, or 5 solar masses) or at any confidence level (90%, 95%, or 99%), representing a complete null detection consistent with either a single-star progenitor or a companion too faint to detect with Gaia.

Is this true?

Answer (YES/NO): YES